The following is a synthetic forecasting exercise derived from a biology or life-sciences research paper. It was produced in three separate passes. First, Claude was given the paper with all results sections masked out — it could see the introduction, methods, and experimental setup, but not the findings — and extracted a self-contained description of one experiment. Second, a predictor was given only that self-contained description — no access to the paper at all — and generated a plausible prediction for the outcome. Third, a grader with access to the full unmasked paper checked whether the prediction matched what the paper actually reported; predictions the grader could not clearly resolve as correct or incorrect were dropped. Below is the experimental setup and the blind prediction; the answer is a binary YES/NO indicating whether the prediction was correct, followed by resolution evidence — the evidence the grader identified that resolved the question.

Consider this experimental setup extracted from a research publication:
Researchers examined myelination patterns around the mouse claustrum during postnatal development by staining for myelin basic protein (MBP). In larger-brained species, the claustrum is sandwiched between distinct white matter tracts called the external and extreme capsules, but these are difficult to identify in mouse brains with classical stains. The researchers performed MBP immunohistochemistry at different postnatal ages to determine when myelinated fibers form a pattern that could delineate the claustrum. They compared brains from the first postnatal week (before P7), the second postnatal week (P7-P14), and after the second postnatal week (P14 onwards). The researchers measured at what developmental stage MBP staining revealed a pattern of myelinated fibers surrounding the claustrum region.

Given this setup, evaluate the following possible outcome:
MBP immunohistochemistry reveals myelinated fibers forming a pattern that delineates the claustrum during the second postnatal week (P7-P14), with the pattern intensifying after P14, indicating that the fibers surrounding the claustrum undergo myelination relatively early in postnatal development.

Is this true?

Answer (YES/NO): YES